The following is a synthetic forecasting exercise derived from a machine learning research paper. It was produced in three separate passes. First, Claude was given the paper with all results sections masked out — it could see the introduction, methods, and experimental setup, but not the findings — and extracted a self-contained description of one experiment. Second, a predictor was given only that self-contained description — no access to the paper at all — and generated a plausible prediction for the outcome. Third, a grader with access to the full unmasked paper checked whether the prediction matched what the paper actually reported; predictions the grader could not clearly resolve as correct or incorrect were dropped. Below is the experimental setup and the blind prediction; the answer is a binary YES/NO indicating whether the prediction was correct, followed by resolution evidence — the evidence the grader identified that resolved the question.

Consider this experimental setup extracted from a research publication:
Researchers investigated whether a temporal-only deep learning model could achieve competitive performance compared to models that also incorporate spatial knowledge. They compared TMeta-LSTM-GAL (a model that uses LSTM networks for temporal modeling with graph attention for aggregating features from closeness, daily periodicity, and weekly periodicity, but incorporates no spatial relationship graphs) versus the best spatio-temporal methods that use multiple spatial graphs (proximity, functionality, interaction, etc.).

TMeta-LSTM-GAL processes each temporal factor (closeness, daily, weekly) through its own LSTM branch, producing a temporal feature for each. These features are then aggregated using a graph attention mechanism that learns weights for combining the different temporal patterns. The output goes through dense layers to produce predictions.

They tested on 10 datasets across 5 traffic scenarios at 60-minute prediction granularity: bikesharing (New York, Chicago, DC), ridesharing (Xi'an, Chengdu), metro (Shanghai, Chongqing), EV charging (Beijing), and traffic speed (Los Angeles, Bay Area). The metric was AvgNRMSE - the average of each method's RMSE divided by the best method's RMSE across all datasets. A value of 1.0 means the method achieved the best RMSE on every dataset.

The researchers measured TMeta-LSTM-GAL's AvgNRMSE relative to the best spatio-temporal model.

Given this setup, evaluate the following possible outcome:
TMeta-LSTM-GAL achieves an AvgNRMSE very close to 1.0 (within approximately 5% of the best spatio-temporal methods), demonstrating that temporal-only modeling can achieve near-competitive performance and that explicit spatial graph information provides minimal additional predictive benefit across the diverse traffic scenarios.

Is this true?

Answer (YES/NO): YES